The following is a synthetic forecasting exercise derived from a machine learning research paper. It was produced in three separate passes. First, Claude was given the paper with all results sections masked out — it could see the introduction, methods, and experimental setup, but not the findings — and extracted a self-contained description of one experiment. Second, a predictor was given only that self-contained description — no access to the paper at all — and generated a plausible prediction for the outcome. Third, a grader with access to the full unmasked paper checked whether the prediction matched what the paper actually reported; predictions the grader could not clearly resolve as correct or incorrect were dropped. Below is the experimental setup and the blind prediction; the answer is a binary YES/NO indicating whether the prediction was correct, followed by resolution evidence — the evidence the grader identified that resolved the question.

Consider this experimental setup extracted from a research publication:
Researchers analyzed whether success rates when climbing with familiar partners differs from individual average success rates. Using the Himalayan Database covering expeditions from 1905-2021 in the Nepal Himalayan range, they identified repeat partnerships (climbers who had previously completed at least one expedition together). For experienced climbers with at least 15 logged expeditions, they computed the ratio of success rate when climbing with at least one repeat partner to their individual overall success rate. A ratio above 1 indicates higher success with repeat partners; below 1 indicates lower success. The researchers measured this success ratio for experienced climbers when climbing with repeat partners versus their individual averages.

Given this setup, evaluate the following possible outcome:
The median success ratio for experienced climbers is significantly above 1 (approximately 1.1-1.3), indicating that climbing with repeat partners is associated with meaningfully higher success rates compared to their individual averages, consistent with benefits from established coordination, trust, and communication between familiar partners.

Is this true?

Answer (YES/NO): NO